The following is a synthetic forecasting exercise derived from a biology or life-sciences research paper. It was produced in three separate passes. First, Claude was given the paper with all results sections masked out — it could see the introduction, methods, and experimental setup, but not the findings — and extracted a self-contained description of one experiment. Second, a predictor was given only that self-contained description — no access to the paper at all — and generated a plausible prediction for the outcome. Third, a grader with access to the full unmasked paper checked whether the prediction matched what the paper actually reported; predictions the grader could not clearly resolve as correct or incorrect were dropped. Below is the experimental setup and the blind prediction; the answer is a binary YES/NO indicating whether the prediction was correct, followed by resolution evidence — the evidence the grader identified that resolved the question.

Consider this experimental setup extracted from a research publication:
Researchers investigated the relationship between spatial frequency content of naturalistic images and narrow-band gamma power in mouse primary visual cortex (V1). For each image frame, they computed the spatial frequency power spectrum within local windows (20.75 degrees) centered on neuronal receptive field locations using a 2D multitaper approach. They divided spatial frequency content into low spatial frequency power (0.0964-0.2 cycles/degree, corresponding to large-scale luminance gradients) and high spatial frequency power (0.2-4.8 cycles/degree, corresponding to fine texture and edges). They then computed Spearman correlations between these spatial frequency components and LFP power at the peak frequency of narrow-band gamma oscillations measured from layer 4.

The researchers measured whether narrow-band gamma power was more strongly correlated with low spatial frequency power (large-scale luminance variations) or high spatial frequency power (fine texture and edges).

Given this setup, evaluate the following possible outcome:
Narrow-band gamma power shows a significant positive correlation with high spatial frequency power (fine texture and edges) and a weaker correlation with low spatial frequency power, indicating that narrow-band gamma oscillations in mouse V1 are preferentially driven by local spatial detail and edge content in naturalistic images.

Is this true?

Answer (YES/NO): NO